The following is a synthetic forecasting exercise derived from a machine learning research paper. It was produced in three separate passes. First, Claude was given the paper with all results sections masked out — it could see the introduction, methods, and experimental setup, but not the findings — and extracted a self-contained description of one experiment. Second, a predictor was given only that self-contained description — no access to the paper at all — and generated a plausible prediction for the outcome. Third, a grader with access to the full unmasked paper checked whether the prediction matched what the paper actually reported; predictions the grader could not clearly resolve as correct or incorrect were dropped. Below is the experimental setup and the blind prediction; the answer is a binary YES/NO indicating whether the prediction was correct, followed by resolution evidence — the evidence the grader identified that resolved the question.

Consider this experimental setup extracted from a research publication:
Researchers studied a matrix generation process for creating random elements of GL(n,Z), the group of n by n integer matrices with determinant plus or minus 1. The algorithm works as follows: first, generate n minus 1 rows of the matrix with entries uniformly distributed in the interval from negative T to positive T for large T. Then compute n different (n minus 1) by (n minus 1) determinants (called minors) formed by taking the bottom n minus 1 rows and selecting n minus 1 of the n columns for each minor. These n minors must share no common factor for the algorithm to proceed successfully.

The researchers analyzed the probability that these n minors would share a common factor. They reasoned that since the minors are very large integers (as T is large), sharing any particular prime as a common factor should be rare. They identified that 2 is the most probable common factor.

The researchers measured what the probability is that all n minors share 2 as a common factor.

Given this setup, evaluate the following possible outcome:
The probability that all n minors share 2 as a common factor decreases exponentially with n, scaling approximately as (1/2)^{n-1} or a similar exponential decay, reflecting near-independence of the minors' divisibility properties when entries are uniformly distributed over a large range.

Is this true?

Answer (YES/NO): YES